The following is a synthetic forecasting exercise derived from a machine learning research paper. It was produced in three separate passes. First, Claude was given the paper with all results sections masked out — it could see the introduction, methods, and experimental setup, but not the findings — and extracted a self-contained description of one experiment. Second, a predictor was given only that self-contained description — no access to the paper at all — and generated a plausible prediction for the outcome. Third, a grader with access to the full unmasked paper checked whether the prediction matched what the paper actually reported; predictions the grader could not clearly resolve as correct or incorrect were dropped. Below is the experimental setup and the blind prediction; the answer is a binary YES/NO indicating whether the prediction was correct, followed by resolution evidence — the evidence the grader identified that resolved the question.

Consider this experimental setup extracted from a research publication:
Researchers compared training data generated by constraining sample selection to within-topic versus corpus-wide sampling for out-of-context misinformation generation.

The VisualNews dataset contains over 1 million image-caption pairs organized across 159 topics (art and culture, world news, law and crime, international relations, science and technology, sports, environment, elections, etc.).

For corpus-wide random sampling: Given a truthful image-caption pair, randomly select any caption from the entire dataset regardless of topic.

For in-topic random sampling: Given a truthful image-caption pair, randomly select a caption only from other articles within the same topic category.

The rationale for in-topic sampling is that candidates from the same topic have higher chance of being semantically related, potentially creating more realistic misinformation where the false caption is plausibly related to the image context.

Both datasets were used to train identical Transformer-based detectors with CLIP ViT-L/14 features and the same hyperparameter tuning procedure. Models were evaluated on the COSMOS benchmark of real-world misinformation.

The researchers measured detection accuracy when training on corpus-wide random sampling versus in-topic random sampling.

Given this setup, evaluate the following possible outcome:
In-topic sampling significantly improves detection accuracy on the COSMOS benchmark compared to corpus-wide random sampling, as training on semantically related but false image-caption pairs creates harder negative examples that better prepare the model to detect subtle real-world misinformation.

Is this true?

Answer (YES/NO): NO